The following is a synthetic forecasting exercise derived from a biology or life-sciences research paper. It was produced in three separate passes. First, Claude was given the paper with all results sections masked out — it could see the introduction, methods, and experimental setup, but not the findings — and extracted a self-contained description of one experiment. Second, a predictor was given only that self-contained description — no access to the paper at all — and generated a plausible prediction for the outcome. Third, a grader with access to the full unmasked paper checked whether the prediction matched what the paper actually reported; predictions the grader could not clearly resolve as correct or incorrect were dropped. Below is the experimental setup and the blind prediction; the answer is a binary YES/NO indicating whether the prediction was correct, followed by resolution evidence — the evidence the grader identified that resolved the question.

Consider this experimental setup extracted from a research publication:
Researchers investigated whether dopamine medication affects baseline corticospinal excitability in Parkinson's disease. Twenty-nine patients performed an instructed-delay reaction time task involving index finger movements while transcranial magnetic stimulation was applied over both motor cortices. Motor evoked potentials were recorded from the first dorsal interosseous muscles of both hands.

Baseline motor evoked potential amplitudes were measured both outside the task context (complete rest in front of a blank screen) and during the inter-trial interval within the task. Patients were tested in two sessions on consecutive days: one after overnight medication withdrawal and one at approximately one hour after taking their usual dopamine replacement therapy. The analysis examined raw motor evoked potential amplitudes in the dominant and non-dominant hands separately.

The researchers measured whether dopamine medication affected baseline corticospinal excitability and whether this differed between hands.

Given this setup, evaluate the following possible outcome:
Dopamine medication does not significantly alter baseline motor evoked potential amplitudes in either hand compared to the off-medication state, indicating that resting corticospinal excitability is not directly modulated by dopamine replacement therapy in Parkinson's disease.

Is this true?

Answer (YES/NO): NO